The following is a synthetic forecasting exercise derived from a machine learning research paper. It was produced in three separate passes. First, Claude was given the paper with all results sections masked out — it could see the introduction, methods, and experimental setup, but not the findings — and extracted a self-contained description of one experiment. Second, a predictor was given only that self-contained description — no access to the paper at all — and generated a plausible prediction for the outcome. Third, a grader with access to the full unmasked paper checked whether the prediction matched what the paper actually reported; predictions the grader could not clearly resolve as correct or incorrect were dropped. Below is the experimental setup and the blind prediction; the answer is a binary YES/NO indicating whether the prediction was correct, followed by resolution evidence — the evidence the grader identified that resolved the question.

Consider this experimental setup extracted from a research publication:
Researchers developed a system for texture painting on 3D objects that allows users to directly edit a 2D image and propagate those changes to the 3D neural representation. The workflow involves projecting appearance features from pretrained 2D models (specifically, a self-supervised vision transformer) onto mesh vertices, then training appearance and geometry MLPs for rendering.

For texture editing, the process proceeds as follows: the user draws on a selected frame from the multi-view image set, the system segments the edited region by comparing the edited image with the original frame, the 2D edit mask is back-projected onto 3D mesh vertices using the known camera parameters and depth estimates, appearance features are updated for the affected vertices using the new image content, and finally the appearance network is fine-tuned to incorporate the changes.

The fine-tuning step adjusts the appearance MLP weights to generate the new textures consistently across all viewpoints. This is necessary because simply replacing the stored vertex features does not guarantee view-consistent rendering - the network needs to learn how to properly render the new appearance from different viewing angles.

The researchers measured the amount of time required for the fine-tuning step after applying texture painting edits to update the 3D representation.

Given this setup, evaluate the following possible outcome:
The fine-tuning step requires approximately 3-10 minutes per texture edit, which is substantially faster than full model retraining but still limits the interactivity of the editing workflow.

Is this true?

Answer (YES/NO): NO